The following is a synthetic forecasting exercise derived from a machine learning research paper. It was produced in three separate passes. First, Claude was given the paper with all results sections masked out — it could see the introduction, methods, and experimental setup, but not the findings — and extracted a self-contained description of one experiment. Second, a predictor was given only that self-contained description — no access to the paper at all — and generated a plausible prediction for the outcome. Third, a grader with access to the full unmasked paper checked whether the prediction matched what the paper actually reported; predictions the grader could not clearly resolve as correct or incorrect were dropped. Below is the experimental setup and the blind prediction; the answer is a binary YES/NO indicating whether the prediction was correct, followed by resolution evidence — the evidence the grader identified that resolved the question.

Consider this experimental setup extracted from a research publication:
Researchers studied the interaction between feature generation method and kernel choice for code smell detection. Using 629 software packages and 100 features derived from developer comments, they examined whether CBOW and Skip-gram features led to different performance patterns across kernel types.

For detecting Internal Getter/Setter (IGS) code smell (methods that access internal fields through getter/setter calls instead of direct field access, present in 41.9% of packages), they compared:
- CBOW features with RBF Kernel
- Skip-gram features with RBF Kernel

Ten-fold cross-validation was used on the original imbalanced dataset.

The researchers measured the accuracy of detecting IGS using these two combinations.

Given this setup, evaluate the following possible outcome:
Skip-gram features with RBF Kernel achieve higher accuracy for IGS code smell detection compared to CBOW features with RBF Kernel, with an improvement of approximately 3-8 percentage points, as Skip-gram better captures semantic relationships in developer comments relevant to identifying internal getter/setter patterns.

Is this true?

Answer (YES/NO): NO